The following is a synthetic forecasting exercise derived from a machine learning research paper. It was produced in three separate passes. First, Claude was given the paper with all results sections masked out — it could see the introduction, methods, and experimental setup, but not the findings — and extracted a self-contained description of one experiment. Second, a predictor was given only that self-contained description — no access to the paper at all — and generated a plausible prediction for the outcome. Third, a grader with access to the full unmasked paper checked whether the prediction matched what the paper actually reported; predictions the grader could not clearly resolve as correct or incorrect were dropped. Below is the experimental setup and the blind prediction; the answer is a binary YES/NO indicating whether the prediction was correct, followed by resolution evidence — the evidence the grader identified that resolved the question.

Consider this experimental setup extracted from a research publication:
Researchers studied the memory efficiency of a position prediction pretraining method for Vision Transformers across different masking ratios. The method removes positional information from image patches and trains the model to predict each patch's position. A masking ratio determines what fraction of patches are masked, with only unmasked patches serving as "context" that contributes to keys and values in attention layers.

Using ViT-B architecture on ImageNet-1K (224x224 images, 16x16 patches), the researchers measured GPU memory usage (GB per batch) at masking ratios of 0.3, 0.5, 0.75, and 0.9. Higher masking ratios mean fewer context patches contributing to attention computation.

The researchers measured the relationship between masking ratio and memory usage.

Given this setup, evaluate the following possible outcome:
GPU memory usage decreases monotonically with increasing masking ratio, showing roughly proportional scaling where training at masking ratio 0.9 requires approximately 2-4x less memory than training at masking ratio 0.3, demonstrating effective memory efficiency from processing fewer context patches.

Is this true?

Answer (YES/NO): NO